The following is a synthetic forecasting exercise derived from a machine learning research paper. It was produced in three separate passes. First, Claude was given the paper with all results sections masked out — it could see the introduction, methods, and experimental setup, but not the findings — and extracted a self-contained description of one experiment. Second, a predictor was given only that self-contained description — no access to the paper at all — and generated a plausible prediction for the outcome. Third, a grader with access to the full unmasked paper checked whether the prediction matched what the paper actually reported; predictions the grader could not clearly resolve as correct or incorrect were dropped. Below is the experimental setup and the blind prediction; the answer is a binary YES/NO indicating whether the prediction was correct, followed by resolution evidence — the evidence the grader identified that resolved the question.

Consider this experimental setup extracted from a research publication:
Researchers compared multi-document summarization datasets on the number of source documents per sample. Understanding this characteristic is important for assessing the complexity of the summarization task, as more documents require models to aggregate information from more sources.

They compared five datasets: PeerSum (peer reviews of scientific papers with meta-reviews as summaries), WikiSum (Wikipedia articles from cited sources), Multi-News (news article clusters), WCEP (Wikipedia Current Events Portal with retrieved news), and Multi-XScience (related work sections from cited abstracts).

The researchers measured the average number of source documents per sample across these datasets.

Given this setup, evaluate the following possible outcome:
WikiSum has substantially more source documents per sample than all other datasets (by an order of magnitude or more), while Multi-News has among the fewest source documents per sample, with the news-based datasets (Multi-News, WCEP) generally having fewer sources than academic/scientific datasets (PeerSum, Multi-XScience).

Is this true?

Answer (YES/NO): NO